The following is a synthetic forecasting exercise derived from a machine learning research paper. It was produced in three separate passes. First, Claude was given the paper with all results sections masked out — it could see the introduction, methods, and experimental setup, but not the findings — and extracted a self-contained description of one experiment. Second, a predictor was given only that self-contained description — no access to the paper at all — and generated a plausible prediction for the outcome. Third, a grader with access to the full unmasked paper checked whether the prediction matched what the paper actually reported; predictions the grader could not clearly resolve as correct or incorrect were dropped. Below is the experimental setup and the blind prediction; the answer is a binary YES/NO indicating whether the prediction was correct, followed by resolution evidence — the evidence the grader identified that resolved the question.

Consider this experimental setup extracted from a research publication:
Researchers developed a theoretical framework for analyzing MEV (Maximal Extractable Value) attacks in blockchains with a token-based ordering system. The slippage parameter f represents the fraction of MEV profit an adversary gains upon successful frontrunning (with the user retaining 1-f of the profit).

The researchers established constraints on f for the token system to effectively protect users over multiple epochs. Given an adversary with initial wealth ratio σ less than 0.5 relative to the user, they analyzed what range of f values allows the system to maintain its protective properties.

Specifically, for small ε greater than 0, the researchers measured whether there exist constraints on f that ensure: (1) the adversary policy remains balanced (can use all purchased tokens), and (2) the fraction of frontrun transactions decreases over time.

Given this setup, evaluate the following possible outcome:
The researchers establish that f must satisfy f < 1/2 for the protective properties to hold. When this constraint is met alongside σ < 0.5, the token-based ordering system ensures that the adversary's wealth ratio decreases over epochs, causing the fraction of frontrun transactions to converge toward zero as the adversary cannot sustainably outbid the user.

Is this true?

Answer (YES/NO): NO